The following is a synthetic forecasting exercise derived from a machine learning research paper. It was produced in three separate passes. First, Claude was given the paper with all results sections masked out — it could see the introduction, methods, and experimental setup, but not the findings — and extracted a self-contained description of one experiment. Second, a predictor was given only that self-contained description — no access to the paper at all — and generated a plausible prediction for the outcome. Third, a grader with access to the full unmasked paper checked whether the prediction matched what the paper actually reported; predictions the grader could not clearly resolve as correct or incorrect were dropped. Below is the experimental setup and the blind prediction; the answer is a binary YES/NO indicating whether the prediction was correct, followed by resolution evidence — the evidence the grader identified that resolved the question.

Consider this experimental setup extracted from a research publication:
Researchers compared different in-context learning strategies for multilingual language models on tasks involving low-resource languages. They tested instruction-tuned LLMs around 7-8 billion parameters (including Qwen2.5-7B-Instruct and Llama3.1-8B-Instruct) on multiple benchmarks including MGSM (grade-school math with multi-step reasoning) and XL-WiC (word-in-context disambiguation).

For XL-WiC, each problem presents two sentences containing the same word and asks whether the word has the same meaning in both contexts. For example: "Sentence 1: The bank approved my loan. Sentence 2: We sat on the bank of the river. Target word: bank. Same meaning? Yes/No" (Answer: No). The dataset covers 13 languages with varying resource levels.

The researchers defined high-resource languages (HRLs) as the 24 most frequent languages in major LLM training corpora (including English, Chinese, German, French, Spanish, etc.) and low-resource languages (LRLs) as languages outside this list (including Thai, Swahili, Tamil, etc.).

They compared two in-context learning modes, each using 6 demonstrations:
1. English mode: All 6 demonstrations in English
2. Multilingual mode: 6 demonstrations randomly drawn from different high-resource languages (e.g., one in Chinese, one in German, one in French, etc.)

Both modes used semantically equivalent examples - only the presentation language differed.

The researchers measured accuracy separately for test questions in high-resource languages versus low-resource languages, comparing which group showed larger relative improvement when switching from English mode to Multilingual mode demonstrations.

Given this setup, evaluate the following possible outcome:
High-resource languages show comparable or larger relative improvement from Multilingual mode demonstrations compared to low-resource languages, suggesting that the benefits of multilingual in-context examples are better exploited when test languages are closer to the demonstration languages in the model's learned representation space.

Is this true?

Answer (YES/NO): NO